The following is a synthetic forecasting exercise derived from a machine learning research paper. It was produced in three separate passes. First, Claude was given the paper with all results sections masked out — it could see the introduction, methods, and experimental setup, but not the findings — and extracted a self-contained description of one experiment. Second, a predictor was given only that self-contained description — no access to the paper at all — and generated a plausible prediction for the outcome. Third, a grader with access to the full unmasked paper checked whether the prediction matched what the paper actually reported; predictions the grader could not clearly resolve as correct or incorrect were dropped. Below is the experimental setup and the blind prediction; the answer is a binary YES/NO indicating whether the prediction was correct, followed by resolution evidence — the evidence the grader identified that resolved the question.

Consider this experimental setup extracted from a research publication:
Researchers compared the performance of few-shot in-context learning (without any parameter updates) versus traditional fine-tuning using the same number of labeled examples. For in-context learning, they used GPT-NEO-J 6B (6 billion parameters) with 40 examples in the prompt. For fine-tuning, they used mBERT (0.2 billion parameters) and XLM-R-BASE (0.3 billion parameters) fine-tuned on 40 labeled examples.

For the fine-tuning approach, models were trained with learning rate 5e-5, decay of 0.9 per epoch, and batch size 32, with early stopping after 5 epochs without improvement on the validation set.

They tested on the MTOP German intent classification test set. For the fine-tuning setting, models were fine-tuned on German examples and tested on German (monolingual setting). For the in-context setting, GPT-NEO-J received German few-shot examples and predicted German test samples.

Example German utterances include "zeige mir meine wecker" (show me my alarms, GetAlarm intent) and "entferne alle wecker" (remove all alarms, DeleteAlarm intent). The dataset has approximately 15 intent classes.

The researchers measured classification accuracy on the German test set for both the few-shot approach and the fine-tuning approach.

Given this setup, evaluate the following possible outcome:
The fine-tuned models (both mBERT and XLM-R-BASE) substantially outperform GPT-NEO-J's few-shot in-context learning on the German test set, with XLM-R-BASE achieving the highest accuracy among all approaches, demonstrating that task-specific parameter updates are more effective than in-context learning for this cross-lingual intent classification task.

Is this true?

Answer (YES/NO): NO